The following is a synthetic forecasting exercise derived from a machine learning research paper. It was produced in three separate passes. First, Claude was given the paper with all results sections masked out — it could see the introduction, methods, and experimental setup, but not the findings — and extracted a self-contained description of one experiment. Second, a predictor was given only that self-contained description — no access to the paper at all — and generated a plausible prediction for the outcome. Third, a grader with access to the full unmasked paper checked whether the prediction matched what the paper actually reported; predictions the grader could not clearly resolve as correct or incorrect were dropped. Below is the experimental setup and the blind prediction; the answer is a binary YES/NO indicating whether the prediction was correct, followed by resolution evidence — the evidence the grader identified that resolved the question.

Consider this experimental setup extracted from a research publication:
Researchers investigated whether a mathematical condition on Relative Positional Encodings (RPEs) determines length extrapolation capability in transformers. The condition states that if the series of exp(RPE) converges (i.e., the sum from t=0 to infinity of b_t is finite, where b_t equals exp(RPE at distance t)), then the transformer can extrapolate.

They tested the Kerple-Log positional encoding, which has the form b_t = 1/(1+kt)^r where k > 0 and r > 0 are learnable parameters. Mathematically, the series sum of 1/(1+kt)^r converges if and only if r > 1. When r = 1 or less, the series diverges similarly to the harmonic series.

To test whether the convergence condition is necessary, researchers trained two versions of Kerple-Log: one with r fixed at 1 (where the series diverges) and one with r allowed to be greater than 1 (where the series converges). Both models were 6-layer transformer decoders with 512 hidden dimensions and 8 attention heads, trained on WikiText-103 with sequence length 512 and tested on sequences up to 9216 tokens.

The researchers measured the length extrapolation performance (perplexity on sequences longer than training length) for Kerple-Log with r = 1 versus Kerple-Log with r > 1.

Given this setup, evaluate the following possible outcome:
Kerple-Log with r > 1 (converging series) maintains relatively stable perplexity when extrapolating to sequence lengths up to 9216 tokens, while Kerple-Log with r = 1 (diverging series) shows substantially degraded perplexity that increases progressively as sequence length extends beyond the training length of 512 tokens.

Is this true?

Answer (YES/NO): YES